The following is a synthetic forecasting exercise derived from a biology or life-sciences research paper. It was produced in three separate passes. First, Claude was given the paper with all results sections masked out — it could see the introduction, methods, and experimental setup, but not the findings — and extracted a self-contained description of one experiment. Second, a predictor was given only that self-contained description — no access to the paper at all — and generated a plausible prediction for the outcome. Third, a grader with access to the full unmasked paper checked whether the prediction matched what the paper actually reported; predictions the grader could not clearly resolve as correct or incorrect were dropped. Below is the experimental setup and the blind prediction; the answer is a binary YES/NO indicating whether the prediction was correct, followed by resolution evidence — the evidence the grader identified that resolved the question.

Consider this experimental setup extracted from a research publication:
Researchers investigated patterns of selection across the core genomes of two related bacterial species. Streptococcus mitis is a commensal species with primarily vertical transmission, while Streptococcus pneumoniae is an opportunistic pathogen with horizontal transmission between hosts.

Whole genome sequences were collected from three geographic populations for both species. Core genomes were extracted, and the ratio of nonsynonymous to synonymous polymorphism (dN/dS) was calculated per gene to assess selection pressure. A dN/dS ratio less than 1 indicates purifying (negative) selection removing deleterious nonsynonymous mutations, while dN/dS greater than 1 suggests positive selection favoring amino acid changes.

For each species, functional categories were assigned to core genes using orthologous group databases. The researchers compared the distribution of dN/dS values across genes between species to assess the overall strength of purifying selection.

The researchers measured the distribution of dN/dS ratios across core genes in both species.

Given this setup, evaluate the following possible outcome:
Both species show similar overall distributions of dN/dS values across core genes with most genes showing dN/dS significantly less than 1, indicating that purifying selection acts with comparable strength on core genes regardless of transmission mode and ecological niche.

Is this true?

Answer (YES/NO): NO